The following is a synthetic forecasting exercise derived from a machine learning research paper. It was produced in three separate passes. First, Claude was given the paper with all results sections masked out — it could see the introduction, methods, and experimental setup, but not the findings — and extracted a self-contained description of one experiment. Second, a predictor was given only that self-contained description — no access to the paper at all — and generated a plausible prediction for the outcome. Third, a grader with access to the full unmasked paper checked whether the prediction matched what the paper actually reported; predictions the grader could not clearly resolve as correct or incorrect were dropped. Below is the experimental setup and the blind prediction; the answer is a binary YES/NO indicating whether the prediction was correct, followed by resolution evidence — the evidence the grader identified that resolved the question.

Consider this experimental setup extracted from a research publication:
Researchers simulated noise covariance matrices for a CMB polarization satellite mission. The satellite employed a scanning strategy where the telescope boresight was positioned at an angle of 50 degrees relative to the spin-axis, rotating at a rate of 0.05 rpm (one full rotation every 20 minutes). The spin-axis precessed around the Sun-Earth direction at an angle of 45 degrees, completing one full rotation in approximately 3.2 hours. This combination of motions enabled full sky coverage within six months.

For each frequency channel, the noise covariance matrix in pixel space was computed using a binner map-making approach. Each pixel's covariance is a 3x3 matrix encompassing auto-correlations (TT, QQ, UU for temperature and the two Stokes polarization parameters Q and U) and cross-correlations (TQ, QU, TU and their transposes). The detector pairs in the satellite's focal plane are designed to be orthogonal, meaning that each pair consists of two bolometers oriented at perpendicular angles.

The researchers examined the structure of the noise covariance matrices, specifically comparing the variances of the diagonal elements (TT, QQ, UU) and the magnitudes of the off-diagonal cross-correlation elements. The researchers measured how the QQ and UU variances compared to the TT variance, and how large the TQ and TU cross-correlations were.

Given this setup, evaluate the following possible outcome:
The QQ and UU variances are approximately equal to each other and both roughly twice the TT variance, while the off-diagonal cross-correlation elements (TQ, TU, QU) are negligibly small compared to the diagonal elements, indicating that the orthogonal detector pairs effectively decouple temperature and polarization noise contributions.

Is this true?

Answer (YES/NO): NO